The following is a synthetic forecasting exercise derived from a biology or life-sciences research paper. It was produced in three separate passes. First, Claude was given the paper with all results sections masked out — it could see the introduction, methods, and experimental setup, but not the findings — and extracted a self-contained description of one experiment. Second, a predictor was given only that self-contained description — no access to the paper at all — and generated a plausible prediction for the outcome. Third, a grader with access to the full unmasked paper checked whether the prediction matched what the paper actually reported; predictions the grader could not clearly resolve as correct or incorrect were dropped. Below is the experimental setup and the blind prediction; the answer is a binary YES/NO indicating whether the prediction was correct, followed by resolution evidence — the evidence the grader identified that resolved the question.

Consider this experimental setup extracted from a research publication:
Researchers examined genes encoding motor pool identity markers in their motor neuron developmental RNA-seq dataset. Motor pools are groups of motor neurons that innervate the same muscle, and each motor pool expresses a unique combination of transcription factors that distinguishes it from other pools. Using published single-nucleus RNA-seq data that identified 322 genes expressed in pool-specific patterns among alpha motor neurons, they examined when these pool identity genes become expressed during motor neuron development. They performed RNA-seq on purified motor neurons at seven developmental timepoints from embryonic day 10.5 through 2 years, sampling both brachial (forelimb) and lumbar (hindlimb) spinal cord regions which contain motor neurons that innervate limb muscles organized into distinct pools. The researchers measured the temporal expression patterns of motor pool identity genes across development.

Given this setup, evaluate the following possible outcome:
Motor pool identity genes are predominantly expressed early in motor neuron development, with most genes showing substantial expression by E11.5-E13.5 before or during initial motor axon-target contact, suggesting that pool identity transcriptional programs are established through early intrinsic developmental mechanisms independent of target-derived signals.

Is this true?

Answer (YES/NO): NO